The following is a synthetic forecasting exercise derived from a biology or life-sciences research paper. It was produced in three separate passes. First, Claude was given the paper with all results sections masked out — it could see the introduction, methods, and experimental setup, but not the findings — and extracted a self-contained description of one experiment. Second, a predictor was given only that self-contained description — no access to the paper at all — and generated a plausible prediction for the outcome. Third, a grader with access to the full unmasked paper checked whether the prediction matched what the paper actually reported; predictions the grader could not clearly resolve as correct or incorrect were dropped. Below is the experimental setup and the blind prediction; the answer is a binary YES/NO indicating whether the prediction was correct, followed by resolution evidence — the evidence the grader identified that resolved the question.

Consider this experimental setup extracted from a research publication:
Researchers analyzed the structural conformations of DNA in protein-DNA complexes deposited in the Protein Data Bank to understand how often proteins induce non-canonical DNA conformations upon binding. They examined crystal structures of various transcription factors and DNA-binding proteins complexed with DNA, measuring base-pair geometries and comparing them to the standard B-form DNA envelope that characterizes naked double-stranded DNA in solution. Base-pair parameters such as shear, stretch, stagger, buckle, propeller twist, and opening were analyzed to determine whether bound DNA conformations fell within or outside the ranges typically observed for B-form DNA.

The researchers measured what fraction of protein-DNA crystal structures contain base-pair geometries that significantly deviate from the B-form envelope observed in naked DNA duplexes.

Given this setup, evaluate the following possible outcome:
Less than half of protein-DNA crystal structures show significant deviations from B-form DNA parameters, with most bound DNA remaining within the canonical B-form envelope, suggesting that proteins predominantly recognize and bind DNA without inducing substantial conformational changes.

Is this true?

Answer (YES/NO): NO